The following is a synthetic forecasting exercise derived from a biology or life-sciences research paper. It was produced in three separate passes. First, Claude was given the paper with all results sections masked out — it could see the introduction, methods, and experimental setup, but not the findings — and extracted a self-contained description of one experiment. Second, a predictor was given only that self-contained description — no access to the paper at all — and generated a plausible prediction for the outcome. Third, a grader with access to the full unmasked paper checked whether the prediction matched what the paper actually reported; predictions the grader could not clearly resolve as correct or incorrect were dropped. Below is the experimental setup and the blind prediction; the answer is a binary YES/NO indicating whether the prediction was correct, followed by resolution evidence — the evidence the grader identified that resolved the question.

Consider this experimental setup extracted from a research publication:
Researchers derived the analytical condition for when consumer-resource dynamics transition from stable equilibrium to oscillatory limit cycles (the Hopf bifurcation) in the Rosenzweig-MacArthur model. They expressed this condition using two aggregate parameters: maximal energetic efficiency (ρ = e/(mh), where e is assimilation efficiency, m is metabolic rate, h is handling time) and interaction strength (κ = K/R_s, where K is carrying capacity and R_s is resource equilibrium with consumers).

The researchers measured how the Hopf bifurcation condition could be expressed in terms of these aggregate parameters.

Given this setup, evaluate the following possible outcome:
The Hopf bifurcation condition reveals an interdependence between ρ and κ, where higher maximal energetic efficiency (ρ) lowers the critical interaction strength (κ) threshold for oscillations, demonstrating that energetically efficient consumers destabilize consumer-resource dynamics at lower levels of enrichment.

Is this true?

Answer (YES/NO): NO